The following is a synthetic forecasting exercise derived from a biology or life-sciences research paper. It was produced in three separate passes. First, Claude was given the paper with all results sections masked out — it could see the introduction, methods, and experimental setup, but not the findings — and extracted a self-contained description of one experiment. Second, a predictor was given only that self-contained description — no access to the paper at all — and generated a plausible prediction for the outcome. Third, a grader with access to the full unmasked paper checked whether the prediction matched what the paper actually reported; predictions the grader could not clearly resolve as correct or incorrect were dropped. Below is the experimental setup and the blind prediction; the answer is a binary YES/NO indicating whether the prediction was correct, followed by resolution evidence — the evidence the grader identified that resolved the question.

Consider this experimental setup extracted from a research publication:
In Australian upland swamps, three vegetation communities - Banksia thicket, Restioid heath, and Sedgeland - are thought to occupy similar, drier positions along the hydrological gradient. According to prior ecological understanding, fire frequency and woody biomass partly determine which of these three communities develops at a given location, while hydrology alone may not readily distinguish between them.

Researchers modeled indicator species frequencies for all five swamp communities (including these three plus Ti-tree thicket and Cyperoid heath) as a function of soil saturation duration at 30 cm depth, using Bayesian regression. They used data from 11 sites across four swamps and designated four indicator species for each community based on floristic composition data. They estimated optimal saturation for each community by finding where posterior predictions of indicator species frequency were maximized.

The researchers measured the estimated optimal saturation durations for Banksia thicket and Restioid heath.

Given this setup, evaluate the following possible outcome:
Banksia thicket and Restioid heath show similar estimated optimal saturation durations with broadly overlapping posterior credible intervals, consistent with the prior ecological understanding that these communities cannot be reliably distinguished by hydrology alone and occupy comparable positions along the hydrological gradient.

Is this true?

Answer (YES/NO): NO